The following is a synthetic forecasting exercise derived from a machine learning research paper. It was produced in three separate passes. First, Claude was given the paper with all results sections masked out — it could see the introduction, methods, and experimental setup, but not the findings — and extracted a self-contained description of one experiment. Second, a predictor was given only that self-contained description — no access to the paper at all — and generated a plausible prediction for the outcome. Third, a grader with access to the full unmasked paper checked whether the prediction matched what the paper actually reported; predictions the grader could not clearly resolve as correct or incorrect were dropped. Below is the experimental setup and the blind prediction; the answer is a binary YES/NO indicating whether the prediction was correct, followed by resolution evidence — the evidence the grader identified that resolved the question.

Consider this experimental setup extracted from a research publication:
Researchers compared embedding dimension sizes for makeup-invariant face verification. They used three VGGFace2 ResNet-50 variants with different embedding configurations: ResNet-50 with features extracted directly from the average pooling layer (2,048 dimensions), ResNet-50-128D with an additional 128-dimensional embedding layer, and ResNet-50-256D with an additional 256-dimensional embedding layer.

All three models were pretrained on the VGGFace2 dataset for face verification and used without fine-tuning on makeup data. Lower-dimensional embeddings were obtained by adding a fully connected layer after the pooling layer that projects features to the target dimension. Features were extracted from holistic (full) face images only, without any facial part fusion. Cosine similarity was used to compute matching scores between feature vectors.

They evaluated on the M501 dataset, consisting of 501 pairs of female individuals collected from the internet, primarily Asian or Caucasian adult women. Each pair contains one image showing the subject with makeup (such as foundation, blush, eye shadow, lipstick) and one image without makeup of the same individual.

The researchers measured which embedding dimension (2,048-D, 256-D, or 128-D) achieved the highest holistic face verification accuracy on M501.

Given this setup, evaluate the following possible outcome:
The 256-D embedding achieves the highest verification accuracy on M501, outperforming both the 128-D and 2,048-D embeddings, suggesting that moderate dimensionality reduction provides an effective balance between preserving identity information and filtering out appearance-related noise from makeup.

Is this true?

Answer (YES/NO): NO